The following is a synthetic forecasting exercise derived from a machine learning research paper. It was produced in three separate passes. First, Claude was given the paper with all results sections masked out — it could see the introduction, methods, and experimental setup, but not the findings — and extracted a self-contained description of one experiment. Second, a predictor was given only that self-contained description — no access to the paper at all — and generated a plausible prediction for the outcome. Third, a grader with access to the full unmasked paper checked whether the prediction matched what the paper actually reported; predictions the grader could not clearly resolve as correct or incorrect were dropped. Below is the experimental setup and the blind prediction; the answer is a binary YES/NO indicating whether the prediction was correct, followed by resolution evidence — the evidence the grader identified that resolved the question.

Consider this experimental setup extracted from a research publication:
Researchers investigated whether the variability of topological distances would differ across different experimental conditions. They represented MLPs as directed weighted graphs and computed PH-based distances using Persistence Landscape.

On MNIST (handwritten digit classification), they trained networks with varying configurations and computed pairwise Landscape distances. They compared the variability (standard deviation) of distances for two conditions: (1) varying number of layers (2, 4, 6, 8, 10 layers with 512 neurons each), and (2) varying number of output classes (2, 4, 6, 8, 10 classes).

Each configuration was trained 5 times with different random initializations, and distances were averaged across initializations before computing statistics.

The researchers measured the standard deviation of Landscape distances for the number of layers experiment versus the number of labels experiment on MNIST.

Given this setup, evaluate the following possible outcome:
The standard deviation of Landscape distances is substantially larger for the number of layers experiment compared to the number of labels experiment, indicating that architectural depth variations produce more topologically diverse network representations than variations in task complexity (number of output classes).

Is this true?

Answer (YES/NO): NO